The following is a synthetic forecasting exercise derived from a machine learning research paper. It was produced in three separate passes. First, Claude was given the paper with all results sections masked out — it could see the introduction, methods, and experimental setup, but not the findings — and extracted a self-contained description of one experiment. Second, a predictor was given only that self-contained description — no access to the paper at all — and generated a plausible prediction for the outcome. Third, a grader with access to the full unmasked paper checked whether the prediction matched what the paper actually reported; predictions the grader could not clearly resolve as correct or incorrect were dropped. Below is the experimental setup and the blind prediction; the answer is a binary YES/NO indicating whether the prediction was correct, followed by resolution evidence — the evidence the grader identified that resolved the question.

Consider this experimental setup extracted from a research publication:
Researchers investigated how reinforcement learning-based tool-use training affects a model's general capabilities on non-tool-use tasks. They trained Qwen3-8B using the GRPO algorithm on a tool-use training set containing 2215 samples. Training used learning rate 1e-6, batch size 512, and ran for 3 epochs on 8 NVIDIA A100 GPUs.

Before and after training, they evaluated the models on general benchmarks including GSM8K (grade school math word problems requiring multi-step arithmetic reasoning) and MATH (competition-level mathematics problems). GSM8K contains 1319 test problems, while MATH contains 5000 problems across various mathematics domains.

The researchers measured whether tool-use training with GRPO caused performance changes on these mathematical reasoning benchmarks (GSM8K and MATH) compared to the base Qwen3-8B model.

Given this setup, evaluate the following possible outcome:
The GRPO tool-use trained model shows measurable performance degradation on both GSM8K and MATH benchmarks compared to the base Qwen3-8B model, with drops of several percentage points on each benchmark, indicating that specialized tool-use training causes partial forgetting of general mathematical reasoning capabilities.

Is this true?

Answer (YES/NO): NO